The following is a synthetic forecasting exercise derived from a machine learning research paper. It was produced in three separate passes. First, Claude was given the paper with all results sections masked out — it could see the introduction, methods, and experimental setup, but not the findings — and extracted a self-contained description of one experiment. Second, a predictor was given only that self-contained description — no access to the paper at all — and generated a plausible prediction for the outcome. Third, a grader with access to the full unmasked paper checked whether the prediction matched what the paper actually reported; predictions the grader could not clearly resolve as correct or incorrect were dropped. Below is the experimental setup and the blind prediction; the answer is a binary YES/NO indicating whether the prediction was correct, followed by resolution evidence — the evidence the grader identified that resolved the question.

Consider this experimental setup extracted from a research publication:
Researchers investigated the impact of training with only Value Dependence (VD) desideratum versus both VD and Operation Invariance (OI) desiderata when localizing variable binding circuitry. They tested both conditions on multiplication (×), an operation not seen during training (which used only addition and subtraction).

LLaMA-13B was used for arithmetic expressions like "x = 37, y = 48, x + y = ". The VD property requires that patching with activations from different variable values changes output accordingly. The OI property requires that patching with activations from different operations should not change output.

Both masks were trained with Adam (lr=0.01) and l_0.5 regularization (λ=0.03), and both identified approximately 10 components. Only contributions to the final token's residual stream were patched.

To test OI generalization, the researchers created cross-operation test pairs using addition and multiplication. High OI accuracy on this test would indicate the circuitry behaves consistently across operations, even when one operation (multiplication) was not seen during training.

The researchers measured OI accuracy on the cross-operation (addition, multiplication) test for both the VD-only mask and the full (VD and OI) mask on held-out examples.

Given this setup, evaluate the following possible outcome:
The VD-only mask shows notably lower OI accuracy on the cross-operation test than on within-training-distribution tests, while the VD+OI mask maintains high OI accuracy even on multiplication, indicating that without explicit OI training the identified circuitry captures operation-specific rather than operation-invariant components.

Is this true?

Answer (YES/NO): NO